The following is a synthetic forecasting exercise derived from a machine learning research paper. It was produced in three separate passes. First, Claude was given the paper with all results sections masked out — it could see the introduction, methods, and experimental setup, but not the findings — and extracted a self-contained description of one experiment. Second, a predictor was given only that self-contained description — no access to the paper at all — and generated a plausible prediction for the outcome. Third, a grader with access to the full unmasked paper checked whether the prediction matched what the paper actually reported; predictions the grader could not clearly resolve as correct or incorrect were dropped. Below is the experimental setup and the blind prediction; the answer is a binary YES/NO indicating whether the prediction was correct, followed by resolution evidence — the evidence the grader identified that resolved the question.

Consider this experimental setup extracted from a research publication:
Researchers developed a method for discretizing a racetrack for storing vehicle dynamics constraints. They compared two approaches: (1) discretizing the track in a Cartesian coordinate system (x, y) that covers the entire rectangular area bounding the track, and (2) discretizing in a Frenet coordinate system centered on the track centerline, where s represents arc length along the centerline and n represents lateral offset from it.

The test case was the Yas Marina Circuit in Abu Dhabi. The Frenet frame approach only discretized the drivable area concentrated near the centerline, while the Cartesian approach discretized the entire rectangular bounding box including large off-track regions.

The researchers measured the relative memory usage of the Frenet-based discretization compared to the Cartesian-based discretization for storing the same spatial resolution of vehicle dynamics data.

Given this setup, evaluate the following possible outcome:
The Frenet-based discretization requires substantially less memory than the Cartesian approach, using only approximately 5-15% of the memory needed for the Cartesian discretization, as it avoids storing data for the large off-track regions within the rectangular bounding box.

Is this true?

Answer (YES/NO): YES